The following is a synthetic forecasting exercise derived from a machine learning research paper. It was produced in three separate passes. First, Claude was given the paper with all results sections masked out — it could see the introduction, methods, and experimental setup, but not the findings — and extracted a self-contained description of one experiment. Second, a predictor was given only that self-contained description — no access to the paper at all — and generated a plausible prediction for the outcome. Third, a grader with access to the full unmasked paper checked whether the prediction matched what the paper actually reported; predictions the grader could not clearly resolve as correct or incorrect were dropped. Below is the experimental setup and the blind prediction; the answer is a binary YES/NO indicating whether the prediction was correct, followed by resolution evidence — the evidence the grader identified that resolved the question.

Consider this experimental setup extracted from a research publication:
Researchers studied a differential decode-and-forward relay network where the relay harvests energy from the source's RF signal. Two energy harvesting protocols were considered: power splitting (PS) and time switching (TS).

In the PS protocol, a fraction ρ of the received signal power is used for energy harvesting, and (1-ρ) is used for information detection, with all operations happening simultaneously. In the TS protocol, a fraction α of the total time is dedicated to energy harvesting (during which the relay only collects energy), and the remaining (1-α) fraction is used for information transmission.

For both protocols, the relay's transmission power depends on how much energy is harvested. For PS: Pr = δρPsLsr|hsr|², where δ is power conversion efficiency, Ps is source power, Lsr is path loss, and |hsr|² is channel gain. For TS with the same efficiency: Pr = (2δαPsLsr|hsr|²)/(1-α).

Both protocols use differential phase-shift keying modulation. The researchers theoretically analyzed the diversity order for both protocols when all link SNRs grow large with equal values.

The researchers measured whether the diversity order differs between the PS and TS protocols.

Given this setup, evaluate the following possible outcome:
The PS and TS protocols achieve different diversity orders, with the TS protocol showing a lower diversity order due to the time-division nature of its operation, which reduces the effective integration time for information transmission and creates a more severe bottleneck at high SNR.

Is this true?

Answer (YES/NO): NO